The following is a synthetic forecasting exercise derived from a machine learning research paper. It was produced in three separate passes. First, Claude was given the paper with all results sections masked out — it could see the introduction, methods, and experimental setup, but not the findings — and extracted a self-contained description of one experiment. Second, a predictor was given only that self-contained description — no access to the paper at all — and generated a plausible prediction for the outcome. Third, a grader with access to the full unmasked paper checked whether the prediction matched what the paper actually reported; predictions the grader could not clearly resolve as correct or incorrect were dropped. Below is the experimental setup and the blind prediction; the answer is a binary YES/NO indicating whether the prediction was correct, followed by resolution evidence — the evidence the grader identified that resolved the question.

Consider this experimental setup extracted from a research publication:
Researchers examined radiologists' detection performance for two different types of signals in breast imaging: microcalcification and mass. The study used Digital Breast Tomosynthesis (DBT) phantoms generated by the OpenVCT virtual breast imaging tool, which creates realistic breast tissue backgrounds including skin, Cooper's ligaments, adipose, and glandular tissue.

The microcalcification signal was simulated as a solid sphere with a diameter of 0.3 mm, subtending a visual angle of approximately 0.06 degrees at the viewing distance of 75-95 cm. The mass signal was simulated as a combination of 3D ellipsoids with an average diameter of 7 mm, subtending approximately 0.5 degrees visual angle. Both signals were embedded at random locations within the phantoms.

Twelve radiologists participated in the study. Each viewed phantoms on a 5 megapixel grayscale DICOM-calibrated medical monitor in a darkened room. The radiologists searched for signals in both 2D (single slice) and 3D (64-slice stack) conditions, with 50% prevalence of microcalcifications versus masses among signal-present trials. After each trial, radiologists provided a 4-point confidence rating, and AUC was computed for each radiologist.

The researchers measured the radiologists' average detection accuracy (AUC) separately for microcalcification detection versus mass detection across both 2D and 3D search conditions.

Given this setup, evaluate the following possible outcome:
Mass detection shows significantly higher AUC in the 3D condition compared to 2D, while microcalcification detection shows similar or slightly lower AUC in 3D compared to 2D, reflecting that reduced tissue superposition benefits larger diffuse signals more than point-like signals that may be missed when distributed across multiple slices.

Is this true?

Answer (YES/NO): NO